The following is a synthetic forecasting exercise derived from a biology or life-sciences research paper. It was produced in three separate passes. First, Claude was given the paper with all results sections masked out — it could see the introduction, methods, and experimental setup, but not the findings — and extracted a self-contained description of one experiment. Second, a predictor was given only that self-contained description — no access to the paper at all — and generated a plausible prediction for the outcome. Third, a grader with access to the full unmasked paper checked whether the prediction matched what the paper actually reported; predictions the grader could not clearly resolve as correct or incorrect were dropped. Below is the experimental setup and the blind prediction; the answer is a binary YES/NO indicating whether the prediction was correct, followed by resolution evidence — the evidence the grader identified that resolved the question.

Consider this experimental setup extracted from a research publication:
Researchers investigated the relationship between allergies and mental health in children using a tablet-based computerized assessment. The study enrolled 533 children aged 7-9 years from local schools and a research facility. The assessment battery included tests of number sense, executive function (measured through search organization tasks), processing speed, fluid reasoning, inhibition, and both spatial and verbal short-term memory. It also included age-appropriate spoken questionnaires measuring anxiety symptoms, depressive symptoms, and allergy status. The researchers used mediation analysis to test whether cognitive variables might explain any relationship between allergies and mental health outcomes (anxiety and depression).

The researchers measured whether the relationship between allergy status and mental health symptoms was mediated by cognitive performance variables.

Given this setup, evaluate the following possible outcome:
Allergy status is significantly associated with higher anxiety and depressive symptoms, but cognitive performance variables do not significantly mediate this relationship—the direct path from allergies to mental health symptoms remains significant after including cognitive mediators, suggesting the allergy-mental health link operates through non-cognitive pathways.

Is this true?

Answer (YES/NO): NO